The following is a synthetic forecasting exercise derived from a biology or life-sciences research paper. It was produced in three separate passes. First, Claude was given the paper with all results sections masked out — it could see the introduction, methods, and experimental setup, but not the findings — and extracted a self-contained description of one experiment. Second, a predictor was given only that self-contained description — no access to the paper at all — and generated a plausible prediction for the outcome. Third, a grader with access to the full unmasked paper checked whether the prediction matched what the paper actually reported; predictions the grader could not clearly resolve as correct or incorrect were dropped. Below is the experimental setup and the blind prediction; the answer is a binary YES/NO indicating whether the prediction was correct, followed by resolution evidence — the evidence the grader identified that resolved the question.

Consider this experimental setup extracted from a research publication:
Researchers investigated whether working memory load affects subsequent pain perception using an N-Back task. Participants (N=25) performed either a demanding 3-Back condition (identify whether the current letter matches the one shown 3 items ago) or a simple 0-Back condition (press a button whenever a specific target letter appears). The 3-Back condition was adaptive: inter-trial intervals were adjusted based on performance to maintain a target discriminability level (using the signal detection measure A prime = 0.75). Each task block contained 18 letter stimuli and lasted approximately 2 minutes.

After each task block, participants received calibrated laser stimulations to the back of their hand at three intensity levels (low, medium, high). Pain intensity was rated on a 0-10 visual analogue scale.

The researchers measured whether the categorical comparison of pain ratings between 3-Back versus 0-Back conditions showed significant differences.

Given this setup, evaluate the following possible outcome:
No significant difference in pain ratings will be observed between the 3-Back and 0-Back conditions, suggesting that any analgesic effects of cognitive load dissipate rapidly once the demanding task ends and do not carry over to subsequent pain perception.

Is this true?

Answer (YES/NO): NO